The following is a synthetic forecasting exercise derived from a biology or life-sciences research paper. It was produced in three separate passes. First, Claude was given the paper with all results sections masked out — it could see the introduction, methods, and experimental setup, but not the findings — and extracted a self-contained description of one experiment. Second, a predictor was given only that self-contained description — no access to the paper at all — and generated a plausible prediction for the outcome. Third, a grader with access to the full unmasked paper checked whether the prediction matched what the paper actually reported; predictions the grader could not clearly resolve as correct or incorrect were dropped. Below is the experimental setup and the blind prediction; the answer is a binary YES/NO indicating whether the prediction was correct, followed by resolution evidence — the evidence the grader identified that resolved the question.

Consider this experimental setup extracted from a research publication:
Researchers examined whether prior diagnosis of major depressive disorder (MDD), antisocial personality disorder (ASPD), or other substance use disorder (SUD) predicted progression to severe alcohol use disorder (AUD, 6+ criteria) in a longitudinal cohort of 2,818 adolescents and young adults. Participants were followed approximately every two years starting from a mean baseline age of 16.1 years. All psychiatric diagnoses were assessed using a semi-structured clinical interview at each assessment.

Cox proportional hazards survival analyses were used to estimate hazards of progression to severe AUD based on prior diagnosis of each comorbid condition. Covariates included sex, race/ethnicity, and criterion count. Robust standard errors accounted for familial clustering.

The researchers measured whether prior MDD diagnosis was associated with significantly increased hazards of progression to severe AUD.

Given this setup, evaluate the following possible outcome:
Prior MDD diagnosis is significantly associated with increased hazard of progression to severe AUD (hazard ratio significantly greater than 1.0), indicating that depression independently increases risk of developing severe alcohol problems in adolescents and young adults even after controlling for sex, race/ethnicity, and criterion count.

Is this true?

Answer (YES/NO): YES